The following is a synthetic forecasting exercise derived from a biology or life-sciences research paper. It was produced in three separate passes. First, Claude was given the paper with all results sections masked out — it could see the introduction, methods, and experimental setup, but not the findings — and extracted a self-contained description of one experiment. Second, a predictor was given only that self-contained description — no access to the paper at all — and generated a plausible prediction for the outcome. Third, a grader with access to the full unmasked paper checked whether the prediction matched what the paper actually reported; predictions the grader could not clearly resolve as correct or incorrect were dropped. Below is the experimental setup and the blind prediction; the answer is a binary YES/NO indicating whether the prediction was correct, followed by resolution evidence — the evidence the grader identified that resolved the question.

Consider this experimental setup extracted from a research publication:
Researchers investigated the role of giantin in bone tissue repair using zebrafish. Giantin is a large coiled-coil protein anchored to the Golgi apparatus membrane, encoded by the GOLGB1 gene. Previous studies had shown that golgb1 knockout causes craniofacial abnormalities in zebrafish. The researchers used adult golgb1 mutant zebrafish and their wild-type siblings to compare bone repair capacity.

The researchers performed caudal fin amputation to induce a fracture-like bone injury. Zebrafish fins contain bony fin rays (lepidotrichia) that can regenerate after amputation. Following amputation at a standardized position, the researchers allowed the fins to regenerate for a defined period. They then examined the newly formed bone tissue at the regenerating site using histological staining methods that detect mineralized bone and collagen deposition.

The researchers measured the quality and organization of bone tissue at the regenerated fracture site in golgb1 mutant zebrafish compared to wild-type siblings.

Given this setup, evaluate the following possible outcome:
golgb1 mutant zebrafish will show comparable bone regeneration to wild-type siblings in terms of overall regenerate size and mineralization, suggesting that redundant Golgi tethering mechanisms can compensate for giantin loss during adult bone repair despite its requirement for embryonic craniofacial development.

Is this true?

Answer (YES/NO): NO